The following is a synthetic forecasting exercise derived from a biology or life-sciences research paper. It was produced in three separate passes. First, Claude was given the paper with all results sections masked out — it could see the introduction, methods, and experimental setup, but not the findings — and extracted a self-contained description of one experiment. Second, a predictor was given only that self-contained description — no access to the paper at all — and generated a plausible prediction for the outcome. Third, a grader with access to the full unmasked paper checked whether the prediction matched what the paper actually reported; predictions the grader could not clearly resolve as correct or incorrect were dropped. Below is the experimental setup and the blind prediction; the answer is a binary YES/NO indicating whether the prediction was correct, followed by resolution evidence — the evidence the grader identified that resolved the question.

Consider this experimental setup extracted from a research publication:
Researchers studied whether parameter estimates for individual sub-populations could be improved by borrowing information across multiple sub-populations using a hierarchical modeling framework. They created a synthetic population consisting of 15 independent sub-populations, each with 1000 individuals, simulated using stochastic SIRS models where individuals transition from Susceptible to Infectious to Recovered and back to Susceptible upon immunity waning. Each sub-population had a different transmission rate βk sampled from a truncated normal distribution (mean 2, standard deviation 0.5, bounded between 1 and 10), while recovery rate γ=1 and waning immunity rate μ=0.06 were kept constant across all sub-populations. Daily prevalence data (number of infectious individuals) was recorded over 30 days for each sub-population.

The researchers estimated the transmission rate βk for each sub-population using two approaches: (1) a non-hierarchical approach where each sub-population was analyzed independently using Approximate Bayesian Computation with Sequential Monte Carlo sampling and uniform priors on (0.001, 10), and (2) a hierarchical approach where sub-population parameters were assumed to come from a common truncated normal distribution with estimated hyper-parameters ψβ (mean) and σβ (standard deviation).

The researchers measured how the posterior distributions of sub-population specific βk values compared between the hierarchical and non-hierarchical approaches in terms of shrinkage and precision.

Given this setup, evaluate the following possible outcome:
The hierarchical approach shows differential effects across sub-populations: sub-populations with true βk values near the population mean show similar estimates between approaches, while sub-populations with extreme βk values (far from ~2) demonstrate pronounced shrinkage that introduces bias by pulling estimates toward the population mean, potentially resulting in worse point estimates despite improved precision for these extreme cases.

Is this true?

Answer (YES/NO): NO